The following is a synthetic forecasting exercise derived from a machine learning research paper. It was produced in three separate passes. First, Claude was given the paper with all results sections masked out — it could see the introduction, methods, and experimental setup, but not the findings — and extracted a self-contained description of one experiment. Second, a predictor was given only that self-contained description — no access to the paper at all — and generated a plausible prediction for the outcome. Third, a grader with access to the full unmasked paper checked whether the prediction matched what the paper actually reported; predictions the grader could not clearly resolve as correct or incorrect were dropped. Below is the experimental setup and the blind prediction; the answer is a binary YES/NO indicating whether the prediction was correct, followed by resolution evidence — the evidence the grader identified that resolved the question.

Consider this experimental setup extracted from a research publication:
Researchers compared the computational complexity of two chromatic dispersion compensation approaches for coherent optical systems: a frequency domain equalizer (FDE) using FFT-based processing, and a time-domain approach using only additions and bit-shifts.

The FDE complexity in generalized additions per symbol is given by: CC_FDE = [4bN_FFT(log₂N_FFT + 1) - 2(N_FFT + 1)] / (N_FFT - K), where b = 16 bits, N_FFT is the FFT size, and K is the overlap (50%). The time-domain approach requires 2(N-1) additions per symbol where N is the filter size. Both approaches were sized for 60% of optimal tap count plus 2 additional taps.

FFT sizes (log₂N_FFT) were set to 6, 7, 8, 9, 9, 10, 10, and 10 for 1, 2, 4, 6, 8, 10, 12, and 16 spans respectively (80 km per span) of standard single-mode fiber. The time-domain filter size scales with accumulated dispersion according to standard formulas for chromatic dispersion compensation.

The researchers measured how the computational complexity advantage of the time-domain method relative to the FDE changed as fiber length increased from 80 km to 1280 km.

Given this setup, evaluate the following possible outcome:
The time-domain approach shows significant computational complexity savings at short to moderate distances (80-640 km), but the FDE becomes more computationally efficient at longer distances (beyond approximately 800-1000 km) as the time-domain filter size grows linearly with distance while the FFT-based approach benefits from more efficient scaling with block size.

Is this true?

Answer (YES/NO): NO